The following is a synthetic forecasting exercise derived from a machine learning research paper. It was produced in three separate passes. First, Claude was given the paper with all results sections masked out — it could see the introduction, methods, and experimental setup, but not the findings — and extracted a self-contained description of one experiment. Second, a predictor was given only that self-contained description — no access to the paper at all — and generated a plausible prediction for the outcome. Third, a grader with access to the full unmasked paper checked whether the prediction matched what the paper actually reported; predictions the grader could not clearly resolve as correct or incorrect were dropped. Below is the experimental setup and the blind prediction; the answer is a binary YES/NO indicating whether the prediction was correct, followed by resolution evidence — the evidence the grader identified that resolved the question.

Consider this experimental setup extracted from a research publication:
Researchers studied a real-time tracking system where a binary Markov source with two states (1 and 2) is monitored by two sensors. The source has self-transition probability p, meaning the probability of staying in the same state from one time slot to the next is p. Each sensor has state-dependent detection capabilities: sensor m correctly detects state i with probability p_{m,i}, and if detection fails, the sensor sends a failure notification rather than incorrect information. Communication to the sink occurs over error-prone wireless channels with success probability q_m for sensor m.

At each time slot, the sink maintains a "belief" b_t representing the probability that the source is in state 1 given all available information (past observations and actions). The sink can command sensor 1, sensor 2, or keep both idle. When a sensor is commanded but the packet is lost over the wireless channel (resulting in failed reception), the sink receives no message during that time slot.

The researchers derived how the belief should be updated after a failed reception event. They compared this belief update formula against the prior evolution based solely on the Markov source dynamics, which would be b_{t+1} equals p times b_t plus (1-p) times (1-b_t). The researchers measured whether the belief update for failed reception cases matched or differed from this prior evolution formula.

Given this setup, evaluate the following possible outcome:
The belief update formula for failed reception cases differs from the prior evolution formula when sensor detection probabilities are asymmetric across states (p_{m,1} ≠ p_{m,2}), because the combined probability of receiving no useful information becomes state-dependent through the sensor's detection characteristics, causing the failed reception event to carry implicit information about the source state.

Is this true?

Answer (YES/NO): NO